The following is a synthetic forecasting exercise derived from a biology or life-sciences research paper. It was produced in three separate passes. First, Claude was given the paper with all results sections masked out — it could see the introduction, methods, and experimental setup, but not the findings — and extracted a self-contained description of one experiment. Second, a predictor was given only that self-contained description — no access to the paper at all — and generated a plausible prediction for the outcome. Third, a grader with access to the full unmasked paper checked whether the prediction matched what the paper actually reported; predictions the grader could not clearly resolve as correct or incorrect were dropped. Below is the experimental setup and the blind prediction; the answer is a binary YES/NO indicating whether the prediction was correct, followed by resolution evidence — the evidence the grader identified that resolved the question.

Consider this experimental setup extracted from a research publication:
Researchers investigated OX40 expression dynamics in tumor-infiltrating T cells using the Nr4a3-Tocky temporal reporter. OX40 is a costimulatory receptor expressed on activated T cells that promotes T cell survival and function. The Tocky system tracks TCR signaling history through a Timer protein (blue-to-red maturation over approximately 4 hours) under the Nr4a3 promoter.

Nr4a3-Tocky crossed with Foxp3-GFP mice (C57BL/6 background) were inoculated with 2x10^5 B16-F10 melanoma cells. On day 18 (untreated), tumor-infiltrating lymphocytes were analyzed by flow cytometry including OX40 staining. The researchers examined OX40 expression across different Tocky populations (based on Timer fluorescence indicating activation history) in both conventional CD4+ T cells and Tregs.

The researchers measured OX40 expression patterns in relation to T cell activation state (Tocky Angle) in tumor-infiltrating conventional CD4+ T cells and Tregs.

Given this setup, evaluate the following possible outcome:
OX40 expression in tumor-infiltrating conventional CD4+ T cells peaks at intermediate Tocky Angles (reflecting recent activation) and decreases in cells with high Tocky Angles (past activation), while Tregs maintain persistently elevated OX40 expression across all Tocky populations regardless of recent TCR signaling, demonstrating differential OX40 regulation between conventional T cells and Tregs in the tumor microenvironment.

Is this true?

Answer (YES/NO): NO